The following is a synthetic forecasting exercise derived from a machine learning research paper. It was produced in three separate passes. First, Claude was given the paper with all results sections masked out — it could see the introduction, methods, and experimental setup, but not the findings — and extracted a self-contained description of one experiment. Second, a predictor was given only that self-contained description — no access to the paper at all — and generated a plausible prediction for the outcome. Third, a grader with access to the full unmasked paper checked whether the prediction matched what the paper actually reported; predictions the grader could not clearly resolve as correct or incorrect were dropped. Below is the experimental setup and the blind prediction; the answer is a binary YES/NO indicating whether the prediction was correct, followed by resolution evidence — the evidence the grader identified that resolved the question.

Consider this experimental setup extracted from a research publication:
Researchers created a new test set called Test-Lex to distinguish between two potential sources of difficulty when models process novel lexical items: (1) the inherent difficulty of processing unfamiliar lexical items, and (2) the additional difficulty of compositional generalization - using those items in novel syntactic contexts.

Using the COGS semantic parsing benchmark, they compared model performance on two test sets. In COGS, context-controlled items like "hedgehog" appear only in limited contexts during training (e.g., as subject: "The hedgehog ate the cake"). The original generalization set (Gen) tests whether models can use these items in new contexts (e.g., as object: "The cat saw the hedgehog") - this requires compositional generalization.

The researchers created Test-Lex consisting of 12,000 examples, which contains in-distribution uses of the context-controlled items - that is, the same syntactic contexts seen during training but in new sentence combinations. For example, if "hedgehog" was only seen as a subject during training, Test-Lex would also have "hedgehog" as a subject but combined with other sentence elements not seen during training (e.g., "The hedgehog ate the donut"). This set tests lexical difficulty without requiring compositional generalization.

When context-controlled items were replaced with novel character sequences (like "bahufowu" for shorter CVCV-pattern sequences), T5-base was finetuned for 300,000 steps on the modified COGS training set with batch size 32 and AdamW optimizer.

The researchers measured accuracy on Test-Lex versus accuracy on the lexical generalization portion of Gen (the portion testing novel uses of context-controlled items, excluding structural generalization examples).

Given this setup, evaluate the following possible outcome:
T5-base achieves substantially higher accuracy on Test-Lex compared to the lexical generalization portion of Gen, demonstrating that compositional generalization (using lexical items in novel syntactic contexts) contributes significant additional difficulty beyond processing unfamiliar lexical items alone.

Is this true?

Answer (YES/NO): NO